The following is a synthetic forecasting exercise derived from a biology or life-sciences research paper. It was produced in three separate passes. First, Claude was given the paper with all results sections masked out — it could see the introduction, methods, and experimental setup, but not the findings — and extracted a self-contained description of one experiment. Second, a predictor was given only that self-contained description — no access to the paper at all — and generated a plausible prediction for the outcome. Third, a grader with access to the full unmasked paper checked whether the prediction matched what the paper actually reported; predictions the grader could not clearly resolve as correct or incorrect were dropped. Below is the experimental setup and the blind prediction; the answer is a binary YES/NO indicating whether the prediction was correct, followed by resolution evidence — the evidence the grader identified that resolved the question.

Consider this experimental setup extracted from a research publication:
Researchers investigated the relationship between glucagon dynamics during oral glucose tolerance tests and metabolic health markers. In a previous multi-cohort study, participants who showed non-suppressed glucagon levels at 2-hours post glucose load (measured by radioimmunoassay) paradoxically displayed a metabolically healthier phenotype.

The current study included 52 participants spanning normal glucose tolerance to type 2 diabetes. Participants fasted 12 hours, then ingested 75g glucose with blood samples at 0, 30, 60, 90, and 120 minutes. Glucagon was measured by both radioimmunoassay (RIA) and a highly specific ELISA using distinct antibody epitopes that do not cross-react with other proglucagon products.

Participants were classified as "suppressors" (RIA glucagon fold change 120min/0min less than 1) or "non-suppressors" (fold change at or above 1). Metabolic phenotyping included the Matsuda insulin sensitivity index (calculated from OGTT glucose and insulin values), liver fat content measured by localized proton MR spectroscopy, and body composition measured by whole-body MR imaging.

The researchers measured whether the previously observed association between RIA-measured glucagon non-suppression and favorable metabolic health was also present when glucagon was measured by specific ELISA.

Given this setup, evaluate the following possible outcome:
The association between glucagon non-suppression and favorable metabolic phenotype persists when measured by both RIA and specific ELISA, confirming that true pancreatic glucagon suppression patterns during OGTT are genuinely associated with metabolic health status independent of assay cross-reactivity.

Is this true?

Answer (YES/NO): YES